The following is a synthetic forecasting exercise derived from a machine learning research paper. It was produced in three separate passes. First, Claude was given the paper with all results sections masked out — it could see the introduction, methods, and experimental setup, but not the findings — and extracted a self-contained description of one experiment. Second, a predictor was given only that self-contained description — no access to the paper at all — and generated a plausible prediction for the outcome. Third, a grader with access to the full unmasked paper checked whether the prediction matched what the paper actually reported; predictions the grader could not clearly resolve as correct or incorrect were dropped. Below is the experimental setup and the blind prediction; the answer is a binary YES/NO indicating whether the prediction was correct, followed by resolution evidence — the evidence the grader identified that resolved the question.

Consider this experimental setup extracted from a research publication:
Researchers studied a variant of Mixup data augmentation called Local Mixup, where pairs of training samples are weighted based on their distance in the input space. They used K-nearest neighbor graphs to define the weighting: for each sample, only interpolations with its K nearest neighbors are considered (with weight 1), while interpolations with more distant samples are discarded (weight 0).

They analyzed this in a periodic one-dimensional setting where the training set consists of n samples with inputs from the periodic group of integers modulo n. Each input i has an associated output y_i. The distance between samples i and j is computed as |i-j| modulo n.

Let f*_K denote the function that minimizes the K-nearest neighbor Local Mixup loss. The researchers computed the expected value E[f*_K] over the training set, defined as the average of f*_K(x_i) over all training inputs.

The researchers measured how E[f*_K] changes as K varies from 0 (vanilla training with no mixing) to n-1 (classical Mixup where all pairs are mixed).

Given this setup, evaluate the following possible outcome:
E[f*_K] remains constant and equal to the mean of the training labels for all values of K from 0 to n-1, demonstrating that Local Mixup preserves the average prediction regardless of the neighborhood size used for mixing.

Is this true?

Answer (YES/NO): YES